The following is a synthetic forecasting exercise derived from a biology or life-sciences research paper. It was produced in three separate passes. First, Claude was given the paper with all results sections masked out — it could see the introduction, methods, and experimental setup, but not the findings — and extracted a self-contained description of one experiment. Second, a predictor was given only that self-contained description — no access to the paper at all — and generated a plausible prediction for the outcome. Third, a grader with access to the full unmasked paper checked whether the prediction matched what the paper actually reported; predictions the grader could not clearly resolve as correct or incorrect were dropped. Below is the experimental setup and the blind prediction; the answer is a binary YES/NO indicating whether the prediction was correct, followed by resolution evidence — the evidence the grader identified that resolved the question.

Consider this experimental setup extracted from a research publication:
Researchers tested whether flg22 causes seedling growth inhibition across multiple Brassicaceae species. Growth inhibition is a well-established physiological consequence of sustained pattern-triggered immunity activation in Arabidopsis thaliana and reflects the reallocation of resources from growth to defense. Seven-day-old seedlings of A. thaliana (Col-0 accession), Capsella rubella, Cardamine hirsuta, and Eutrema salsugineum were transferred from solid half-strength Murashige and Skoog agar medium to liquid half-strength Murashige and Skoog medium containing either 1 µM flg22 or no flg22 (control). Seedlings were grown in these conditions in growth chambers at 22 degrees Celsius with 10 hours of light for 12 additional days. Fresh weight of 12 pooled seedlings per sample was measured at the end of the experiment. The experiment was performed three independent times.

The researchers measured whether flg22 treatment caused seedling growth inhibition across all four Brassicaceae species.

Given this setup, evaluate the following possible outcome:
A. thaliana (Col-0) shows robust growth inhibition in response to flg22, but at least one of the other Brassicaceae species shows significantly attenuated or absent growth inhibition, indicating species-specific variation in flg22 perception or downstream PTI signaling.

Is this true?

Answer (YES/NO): YES